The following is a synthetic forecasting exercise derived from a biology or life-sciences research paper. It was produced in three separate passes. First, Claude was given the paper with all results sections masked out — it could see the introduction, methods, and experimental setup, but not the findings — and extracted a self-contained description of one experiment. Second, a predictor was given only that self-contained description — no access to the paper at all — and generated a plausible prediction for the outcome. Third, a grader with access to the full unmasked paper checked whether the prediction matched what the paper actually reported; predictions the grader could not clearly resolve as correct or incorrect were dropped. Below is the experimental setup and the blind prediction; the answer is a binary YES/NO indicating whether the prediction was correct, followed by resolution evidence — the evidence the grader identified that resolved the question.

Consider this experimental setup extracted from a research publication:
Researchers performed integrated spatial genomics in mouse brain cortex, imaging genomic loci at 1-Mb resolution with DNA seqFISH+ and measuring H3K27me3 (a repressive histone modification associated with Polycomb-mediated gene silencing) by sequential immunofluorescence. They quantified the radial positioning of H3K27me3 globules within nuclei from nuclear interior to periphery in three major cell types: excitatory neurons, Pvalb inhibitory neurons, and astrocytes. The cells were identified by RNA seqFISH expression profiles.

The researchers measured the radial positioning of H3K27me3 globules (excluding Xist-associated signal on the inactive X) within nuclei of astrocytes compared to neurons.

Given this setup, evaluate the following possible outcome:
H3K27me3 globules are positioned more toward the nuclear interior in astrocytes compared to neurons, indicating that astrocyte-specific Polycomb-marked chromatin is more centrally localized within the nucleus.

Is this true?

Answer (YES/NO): YES